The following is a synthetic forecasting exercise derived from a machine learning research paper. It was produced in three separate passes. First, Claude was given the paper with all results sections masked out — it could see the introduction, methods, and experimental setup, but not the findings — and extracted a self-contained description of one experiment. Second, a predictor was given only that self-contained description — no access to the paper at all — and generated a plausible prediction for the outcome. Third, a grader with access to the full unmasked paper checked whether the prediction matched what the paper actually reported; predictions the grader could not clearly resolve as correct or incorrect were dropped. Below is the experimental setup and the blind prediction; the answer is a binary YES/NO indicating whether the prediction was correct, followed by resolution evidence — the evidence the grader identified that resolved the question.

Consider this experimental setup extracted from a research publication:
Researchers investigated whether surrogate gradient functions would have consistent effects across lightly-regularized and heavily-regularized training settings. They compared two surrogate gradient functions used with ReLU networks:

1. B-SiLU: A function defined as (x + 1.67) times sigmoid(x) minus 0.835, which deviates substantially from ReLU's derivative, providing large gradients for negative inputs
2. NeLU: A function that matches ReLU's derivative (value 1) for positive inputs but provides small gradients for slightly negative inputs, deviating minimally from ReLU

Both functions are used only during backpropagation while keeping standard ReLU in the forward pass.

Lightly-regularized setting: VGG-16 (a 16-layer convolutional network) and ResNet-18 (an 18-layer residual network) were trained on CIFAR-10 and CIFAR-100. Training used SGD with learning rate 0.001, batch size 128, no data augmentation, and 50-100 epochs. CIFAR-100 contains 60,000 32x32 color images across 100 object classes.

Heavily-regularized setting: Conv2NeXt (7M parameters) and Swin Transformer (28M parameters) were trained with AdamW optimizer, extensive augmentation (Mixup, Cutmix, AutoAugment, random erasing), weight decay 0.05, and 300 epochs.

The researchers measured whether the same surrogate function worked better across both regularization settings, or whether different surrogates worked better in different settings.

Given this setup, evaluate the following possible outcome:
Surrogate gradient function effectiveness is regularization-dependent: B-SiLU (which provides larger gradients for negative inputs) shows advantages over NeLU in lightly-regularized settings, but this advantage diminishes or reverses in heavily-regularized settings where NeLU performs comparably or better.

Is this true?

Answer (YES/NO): YES